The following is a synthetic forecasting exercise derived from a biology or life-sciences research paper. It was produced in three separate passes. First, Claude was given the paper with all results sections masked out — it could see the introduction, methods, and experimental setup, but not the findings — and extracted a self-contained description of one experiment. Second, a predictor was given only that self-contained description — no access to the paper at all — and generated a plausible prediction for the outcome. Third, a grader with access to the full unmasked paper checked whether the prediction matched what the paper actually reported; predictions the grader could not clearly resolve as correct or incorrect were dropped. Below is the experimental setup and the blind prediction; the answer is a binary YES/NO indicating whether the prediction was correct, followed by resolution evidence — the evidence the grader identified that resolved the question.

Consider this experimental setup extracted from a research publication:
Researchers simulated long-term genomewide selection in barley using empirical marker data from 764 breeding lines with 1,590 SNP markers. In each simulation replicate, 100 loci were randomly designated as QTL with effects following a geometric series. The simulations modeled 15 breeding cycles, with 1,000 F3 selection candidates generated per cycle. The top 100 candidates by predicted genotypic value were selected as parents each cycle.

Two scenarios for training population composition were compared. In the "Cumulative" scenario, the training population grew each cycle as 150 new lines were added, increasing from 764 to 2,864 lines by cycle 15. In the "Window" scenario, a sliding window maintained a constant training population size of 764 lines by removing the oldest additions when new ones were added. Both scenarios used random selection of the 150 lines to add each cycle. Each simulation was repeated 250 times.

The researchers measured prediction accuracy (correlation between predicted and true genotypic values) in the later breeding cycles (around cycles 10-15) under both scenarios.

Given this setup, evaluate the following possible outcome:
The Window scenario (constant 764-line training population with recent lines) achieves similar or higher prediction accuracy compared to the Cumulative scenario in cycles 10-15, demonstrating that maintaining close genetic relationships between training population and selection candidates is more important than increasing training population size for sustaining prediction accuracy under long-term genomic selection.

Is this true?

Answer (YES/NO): YES